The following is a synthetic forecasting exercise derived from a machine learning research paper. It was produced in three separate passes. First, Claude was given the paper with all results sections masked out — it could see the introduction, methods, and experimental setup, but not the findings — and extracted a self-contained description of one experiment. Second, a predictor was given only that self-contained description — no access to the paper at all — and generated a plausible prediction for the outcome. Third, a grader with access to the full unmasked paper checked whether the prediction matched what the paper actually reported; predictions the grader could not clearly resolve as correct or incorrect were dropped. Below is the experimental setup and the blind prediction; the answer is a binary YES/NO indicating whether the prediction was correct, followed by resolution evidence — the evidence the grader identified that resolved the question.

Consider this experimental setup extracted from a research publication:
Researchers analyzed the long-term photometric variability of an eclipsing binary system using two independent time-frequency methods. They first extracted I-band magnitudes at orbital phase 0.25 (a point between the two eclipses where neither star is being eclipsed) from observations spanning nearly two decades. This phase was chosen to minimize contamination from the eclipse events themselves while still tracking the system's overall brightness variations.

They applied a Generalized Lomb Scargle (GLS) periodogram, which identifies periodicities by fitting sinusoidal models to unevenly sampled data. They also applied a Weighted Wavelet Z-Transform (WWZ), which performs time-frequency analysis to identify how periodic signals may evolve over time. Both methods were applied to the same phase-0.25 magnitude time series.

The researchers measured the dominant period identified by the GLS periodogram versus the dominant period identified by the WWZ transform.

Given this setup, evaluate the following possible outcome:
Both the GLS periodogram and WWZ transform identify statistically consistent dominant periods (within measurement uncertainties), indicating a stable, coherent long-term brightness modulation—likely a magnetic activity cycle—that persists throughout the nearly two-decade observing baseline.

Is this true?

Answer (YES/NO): YES